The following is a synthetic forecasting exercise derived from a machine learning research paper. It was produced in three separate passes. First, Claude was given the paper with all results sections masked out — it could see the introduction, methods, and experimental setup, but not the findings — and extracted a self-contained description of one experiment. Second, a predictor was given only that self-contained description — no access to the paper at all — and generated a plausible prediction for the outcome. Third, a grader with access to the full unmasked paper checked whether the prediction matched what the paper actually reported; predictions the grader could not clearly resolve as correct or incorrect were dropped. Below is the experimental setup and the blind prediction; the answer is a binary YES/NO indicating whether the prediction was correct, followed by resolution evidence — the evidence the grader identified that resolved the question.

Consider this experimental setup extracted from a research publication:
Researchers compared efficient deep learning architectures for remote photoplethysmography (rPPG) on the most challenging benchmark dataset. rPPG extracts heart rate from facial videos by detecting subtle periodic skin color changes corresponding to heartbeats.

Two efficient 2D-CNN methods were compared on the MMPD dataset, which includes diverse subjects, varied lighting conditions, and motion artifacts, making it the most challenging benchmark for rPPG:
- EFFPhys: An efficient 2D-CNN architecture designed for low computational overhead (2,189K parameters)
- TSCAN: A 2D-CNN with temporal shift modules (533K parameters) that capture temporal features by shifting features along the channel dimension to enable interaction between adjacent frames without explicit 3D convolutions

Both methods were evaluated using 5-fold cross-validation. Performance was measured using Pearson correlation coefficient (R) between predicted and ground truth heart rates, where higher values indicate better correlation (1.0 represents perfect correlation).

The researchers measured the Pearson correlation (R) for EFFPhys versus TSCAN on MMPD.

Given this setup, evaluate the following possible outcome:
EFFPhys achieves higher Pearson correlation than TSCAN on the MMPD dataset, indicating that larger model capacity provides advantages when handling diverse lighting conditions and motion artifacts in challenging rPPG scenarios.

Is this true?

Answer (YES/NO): NO